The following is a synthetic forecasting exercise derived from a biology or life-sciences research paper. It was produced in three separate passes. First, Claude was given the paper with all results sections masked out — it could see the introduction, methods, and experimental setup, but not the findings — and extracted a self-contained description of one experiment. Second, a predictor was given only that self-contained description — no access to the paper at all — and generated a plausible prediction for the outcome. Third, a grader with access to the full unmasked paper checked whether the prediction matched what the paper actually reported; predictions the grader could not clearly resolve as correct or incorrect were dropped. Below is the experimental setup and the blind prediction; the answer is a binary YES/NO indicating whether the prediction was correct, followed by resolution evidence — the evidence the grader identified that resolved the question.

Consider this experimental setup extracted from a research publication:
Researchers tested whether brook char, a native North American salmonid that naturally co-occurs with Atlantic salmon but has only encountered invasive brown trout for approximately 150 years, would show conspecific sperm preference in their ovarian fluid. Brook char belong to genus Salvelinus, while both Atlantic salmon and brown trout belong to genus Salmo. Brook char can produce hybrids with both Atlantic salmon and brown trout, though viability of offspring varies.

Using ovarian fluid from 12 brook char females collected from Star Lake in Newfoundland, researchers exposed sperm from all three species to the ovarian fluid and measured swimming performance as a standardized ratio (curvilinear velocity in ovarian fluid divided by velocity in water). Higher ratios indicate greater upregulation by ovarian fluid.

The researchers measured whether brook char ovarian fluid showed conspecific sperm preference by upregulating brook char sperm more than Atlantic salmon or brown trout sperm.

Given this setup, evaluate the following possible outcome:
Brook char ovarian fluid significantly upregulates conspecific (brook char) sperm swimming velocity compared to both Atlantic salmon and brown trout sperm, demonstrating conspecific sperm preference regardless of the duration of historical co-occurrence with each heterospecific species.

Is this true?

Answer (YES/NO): NO